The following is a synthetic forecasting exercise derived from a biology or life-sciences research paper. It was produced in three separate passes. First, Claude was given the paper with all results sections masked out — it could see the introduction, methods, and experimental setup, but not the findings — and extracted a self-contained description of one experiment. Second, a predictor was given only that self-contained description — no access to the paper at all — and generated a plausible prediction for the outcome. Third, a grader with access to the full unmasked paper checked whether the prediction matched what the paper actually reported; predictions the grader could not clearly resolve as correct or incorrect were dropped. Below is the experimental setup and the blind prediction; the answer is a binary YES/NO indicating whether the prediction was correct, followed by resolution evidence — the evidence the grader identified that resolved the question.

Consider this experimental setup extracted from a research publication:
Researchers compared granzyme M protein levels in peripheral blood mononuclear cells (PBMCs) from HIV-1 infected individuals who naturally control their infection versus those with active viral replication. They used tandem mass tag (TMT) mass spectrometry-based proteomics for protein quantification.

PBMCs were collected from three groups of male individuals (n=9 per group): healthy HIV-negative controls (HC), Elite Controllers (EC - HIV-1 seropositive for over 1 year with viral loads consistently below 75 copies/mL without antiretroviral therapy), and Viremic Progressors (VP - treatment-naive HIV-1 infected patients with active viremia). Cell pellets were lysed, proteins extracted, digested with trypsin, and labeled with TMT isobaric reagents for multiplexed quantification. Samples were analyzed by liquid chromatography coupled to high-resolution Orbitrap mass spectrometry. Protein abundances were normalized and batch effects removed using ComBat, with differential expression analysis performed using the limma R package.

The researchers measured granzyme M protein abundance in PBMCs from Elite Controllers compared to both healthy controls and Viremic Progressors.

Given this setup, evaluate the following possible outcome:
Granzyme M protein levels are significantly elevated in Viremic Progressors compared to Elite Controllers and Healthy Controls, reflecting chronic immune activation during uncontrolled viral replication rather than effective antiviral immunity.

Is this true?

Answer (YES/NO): NO